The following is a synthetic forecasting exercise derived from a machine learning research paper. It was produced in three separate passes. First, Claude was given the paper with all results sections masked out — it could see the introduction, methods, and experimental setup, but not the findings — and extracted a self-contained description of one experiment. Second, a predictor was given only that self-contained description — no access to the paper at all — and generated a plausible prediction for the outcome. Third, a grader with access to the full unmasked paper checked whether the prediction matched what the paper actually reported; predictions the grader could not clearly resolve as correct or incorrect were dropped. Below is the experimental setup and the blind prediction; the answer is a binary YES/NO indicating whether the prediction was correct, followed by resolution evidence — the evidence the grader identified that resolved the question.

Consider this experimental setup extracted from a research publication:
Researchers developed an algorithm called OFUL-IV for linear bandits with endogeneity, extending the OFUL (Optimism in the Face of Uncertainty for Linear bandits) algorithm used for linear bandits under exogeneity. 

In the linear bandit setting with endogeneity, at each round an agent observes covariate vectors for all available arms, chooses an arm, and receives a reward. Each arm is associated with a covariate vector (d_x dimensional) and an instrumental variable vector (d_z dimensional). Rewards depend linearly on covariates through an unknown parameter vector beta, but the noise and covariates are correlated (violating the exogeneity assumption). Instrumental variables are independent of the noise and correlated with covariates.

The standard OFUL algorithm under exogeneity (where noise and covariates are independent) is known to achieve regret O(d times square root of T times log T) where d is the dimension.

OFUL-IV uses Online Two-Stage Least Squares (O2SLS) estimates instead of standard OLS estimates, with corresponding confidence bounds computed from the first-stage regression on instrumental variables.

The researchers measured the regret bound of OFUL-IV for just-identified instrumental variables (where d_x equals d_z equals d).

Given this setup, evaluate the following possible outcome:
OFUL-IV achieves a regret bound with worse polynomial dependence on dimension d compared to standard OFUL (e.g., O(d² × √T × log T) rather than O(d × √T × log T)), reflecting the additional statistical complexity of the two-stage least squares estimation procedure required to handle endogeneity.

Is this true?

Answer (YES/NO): NO